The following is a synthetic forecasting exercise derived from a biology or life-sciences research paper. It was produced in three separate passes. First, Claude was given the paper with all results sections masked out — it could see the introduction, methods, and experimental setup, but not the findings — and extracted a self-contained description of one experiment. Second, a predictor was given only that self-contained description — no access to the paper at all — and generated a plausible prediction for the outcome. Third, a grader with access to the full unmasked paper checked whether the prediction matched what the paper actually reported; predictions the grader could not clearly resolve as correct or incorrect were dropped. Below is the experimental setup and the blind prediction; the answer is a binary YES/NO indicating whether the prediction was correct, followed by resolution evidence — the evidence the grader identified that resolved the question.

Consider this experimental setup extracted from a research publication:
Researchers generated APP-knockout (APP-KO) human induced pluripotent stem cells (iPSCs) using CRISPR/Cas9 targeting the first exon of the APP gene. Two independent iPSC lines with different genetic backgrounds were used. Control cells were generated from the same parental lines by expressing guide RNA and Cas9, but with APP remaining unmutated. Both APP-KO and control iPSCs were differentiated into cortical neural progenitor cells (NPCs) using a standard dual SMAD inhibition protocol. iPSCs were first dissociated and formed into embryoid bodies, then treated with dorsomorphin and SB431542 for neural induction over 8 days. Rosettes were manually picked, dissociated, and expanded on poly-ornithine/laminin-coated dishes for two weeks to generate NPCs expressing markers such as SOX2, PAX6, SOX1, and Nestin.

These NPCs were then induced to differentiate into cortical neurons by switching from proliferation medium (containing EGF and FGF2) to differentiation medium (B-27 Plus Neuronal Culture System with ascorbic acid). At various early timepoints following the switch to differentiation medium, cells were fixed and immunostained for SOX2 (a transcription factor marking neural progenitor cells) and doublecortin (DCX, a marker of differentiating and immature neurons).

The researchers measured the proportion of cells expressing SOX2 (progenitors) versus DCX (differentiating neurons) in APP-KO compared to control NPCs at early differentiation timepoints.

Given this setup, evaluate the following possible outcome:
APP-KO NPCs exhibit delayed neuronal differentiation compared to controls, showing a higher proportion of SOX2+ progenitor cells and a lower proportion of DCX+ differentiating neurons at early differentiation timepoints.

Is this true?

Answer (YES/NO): NO